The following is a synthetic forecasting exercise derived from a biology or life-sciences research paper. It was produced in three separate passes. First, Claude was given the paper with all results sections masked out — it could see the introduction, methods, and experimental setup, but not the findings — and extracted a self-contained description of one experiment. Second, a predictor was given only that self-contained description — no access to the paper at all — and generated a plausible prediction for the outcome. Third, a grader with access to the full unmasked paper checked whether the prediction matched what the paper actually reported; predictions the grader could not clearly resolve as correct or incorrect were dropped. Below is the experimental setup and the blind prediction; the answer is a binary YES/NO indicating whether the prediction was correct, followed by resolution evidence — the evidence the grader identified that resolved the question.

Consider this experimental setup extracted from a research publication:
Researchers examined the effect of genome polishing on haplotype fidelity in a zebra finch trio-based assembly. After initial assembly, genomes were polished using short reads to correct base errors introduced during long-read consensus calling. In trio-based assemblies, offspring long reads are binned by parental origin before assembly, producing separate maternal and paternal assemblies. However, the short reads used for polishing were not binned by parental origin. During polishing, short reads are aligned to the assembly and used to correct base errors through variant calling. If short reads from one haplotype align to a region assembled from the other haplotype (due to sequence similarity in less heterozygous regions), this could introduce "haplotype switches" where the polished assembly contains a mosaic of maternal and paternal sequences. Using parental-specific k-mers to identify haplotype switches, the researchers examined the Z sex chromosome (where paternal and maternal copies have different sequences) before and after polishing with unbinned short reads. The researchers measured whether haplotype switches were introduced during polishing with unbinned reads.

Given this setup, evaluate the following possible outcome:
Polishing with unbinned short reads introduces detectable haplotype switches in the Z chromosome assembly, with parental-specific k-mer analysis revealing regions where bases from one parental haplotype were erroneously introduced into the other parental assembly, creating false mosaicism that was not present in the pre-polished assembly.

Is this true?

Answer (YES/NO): YES